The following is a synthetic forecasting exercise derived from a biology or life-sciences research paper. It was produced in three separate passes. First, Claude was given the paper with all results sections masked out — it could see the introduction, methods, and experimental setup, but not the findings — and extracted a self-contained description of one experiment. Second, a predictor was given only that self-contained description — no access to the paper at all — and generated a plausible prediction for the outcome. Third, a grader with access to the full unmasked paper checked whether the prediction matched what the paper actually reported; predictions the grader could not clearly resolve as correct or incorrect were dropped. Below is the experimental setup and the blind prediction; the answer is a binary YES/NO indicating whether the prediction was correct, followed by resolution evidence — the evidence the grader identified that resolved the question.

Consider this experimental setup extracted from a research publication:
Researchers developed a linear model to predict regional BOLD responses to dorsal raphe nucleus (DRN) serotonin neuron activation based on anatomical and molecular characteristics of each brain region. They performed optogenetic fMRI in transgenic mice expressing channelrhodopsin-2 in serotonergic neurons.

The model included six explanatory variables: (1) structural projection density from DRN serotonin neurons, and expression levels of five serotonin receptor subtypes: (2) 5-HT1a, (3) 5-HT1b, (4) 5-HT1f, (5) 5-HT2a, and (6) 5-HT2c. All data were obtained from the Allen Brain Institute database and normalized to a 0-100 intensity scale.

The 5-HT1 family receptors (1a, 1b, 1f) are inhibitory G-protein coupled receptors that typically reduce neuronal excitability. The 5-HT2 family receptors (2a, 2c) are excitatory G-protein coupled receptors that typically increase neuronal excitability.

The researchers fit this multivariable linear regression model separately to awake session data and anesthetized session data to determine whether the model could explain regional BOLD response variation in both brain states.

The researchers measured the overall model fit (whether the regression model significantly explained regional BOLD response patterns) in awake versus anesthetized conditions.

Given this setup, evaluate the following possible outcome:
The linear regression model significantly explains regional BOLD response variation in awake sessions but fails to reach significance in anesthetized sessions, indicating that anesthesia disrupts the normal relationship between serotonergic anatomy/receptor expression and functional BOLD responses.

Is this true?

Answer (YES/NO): YES